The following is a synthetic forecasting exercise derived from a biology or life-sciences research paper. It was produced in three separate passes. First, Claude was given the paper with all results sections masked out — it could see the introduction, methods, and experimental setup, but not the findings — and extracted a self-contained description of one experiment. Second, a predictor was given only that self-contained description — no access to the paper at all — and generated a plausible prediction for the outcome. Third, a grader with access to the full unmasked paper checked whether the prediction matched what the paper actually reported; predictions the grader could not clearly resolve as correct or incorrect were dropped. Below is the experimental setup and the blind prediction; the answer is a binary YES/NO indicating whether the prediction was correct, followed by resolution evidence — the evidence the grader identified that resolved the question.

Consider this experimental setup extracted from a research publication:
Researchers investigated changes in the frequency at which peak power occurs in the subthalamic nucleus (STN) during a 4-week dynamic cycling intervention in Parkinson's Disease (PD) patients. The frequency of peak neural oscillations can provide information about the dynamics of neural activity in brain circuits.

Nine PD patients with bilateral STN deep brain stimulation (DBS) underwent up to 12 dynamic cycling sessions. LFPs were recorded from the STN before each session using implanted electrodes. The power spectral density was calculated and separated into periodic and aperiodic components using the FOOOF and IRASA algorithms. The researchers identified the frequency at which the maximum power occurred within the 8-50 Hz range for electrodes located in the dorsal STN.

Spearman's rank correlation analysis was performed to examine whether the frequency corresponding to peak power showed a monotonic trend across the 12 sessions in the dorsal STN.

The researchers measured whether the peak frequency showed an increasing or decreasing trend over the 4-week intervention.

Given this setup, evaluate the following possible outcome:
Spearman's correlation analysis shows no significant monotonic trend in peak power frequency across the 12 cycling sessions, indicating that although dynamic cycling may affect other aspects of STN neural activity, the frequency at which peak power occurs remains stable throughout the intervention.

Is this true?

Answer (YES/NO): NO